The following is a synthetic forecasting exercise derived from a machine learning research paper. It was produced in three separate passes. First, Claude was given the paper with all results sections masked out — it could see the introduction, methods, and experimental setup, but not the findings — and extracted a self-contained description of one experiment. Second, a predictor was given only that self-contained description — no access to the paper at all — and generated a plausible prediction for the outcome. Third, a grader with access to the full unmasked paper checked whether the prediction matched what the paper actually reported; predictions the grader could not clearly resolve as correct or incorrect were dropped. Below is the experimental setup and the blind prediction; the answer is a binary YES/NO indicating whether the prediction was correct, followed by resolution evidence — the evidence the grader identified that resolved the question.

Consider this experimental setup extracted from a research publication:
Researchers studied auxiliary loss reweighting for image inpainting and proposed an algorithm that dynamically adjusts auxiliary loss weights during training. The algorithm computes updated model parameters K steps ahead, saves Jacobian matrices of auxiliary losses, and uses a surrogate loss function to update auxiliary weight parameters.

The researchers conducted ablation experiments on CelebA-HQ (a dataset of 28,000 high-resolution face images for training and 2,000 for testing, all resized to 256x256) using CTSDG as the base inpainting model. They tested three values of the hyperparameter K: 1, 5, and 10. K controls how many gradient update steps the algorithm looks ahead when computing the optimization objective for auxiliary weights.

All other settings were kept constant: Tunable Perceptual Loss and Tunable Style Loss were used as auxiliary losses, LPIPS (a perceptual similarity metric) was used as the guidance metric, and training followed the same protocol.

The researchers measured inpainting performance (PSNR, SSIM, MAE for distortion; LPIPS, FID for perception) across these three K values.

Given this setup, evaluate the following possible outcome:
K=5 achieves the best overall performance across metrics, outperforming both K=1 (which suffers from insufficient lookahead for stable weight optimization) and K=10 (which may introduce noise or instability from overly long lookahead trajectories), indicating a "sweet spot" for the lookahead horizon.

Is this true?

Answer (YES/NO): NO